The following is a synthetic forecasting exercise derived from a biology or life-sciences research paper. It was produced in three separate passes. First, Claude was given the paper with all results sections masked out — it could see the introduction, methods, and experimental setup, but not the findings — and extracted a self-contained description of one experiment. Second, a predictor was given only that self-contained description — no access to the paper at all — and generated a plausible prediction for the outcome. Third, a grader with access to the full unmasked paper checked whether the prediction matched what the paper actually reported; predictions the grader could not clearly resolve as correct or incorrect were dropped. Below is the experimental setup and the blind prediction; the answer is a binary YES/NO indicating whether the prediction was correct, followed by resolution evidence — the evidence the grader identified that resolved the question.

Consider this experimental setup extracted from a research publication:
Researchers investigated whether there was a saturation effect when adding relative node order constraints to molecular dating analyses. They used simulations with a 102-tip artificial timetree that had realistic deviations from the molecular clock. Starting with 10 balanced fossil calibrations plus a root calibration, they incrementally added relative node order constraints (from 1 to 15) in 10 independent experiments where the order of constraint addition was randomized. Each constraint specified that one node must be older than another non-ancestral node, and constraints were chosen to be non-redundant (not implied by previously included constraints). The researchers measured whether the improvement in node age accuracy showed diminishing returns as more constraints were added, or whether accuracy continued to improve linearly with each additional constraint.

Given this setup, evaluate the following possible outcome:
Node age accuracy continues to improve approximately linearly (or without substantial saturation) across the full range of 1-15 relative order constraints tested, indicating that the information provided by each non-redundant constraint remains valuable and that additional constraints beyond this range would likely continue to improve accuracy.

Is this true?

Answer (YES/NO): YES